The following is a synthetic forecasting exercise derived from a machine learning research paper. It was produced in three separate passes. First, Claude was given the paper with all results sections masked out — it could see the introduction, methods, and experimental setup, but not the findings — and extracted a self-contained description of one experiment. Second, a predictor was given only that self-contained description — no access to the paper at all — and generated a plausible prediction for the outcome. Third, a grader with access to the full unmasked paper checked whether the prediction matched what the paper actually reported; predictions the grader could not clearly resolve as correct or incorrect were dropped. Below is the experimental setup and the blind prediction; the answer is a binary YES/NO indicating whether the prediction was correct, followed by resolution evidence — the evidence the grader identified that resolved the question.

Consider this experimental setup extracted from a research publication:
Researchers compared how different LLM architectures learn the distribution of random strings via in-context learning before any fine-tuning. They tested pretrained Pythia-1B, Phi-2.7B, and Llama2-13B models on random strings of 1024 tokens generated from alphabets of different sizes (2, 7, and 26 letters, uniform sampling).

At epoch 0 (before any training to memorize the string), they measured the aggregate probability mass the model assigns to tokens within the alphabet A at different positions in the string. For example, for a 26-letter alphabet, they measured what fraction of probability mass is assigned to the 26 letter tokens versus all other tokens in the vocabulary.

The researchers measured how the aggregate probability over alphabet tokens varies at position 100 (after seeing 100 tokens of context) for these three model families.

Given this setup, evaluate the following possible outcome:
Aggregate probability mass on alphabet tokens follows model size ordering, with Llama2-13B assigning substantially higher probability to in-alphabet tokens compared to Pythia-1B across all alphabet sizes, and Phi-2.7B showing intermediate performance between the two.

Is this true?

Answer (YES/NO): NO